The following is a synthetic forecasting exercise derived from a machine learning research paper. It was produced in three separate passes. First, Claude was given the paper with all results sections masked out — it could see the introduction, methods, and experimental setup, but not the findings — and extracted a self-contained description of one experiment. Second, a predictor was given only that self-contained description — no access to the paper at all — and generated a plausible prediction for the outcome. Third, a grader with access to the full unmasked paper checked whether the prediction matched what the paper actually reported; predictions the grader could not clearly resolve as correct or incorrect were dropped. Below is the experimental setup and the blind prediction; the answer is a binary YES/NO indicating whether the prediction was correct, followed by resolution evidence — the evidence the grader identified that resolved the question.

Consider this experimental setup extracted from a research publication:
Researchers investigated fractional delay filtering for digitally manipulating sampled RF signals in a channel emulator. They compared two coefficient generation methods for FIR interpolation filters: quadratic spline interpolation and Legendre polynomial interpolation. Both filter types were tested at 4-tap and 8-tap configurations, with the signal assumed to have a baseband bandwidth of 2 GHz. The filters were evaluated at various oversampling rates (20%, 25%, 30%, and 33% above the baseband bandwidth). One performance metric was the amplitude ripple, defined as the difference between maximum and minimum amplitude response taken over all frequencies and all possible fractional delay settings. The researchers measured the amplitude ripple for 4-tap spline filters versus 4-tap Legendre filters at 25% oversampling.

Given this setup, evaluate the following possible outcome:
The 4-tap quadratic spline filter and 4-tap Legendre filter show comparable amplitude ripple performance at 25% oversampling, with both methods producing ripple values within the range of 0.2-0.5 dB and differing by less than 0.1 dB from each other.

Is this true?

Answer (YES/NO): NO